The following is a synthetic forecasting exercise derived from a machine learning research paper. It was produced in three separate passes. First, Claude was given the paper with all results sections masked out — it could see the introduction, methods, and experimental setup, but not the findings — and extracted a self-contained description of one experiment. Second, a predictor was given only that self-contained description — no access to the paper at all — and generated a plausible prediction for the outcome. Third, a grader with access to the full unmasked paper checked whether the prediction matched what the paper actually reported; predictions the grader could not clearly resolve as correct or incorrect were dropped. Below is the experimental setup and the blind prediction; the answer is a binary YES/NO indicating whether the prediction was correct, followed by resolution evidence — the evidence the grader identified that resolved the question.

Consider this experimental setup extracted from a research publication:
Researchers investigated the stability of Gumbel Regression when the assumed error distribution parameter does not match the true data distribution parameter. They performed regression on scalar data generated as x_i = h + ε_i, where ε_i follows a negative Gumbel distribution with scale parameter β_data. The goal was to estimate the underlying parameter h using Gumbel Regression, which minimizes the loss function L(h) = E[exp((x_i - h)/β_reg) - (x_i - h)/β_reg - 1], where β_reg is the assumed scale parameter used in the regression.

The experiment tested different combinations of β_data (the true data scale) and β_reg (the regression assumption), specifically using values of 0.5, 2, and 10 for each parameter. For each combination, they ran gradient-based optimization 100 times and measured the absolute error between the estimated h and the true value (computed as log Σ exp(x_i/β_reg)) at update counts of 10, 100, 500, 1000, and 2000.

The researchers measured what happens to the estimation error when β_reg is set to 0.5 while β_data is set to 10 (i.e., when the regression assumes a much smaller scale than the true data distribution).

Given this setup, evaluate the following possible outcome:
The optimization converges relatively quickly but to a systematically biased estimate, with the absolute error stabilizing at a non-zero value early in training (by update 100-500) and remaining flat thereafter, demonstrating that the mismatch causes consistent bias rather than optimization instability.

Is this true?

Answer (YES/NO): NO